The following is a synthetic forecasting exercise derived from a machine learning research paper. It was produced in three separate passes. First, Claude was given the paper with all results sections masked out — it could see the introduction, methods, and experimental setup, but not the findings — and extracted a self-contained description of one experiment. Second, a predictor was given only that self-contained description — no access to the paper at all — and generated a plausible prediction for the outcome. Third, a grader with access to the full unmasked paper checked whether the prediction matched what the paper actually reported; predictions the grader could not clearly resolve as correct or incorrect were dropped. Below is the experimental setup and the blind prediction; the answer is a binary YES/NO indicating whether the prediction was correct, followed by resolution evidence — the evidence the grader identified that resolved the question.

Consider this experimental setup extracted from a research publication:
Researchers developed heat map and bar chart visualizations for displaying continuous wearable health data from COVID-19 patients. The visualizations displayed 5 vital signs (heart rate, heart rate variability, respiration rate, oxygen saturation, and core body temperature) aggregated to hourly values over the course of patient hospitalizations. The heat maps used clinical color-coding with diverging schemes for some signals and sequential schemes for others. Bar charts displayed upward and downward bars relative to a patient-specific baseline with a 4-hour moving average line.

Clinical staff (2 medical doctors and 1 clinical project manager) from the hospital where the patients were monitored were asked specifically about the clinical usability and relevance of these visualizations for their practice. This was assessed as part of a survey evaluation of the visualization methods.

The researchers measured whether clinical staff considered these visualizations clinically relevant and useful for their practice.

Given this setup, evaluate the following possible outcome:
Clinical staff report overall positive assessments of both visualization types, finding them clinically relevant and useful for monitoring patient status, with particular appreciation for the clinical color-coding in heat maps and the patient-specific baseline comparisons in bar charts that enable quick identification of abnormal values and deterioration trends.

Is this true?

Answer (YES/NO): NO